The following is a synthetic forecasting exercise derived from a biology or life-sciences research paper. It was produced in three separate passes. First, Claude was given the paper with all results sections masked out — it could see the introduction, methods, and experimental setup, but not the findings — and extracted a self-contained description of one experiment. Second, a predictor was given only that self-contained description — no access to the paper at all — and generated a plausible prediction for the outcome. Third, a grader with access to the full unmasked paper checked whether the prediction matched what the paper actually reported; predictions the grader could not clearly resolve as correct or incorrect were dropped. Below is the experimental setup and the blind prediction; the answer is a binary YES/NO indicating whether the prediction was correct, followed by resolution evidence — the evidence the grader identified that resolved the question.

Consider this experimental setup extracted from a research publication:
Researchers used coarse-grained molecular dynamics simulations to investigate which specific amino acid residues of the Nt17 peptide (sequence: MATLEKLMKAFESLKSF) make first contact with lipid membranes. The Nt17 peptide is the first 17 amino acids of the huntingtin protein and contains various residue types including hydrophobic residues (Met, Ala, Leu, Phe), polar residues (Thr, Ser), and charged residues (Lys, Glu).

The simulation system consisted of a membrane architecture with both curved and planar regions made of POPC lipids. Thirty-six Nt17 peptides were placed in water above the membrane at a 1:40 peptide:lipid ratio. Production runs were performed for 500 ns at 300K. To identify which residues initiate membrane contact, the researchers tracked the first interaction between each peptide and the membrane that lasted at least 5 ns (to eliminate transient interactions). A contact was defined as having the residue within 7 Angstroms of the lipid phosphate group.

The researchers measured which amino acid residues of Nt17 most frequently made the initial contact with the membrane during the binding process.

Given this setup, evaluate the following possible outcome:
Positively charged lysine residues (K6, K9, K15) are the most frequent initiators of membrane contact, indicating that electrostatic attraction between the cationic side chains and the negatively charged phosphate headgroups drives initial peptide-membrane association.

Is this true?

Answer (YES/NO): NO